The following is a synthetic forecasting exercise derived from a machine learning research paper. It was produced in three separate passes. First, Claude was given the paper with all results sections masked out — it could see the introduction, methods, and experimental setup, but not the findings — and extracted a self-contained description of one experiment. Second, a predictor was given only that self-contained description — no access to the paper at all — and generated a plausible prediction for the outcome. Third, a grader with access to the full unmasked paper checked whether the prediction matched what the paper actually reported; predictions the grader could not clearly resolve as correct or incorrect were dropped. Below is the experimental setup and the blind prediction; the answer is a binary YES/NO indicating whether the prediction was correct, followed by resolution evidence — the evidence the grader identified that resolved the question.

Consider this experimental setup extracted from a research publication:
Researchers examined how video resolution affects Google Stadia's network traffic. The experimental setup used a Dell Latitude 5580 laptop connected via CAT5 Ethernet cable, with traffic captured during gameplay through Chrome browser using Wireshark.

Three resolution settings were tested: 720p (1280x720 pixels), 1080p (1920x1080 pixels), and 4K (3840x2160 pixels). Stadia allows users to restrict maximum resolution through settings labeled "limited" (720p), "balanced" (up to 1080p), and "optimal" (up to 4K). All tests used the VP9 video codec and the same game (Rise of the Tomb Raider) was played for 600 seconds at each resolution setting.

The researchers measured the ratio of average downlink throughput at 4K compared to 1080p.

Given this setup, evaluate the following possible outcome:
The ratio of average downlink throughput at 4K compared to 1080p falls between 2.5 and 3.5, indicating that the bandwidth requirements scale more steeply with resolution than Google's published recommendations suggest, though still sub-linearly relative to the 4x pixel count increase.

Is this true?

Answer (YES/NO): NO